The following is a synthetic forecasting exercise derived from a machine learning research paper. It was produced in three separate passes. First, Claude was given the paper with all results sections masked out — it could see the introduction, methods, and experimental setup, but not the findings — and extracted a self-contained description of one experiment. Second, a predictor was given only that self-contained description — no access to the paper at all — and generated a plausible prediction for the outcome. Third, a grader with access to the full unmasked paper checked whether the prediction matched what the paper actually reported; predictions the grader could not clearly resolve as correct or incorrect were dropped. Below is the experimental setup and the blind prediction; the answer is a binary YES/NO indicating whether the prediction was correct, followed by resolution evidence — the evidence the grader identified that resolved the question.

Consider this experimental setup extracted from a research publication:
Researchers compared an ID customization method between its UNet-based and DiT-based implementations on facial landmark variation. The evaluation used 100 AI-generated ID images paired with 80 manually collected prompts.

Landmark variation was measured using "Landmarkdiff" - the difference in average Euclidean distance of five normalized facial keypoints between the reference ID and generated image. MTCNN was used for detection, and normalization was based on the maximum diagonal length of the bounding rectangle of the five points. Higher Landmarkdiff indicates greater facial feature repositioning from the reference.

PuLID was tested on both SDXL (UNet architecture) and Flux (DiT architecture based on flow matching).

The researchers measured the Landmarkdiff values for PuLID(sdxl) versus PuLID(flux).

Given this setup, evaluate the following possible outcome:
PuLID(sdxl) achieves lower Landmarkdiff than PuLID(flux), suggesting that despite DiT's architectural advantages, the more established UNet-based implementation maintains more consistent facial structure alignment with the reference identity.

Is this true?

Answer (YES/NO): NO